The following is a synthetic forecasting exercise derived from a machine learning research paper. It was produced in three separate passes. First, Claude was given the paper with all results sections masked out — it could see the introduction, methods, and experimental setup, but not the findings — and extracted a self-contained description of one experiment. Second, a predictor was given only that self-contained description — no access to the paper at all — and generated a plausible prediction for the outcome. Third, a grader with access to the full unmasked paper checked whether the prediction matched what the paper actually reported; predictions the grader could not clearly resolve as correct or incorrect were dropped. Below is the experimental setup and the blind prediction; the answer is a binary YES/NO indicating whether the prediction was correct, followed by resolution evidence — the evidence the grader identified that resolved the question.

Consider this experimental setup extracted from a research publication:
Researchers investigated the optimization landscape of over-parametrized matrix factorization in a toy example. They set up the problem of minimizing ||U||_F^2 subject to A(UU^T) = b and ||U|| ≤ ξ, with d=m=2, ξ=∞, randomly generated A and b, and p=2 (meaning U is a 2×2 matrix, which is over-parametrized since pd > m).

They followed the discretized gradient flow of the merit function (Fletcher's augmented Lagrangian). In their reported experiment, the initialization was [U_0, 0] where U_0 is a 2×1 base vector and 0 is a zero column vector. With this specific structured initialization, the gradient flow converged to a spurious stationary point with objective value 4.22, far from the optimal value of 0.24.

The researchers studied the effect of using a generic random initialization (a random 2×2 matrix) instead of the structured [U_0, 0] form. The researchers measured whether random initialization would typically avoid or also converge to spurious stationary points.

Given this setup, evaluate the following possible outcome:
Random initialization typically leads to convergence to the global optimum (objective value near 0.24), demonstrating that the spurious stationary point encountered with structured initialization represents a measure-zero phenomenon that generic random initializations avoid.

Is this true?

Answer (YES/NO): YES